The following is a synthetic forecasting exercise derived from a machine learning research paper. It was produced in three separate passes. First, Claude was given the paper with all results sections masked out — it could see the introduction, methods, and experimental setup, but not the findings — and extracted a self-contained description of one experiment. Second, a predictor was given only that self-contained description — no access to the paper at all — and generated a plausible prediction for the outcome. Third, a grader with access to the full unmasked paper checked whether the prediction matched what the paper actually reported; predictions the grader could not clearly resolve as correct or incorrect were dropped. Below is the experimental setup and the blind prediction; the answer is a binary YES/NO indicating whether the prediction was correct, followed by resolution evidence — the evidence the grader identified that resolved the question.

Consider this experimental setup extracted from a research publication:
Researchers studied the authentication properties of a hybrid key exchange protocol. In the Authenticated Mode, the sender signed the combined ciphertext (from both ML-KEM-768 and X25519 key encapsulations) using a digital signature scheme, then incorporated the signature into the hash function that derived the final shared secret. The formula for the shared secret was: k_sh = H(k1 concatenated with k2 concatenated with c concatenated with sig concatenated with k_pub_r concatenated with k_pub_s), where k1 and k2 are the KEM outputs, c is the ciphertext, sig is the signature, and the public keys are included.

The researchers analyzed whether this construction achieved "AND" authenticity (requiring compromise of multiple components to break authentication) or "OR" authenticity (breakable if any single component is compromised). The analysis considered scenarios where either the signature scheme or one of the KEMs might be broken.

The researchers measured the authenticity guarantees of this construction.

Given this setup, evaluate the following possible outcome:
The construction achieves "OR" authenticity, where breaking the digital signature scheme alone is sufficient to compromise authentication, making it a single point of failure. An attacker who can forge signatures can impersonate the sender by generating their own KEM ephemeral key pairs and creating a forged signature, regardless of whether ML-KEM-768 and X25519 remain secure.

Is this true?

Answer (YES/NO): NO